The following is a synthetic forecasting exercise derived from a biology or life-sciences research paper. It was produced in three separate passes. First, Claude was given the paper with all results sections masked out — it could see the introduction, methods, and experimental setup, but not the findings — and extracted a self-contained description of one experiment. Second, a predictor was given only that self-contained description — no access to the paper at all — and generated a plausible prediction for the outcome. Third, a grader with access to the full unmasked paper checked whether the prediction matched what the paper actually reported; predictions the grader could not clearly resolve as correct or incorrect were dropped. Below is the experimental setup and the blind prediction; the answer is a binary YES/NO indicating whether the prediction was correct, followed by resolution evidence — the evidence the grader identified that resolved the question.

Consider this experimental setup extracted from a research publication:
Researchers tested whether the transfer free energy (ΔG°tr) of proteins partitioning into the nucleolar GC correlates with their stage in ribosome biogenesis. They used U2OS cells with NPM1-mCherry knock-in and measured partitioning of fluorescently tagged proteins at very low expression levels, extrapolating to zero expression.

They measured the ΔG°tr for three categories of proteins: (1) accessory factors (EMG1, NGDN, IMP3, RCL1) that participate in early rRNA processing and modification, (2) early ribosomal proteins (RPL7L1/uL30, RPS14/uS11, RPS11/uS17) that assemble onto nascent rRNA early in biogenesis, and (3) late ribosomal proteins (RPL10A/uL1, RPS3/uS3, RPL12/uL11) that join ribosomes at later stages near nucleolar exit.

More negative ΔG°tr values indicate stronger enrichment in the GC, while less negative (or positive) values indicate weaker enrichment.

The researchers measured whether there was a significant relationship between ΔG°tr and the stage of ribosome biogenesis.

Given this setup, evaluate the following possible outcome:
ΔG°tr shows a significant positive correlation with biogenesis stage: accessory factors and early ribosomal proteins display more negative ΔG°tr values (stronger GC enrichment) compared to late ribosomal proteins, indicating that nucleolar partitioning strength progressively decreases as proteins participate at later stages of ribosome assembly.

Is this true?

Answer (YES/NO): YES